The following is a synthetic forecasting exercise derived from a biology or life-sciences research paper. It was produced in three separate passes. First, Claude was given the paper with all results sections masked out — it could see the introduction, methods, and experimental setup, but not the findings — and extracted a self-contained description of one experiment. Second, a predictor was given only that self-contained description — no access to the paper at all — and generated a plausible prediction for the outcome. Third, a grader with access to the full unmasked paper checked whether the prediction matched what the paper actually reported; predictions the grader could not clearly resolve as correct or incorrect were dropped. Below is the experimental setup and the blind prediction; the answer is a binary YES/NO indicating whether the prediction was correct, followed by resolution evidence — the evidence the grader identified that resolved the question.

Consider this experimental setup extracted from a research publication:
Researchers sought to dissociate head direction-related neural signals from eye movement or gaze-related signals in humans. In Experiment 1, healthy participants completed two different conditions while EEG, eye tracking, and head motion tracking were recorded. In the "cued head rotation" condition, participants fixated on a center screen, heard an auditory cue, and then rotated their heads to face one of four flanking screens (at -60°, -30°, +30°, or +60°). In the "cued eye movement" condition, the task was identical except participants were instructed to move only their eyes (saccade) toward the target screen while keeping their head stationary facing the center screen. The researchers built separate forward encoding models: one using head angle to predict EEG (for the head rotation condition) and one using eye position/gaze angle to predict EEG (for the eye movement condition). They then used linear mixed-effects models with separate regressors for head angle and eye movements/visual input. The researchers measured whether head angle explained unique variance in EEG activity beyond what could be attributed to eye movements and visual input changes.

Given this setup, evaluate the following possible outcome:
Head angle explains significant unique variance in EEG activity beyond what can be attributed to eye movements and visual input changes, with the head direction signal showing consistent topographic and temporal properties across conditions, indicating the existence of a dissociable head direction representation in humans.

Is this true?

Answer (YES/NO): YES